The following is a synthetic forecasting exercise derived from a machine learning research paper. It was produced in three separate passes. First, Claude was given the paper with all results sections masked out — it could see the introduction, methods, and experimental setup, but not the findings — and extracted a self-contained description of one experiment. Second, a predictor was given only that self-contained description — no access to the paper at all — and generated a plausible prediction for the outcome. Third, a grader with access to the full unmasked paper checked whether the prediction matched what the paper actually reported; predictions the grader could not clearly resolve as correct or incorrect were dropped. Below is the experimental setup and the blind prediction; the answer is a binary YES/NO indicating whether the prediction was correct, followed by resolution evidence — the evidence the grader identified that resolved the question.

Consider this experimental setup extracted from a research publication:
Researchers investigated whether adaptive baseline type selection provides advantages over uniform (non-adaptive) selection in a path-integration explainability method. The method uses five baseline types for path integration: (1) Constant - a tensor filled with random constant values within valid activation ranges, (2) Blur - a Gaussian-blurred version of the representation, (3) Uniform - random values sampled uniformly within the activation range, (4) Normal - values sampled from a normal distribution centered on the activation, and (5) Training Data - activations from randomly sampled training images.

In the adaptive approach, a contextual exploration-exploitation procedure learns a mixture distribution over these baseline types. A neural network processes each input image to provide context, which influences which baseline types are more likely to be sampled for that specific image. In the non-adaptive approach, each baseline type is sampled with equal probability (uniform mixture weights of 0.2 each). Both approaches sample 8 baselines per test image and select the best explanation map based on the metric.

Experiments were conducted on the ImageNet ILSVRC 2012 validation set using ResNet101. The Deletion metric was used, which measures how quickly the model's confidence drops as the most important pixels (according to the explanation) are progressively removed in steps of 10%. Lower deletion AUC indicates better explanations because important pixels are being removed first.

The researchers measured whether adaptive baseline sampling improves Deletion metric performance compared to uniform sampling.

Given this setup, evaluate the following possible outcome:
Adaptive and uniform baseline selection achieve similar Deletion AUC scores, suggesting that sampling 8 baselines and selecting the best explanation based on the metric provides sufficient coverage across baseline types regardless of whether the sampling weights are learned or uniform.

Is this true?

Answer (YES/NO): NO